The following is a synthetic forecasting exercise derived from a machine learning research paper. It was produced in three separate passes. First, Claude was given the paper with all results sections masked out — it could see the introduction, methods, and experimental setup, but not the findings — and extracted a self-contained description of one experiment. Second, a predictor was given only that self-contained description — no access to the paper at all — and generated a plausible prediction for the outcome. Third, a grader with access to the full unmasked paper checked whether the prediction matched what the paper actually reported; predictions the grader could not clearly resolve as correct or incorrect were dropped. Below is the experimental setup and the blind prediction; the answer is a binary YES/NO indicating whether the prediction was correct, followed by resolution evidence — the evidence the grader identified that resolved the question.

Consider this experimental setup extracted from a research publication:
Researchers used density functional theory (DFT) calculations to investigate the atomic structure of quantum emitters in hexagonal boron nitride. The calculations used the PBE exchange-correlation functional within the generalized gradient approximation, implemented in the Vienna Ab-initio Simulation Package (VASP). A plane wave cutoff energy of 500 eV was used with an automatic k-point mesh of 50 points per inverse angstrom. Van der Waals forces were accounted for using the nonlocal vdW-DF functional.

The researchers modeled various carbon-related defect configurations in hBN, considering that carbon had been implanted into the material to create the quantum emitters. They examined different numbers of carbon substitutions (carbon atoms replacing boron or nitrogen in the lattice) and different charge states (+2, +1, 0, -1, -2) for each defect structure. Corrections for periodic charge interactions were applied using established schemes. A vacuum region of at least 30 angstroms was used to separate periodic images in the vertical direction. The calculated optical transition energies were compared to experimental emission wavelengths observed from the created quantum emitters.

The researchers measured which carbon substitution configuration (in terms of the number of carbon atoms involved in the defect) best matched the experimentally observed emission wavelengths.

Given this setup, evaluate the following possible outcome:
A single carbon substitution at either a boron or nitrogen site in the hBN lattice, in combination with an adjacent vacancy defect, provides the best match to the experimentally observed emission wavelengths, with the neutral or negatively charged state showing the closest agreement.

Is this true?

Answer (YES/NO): NO